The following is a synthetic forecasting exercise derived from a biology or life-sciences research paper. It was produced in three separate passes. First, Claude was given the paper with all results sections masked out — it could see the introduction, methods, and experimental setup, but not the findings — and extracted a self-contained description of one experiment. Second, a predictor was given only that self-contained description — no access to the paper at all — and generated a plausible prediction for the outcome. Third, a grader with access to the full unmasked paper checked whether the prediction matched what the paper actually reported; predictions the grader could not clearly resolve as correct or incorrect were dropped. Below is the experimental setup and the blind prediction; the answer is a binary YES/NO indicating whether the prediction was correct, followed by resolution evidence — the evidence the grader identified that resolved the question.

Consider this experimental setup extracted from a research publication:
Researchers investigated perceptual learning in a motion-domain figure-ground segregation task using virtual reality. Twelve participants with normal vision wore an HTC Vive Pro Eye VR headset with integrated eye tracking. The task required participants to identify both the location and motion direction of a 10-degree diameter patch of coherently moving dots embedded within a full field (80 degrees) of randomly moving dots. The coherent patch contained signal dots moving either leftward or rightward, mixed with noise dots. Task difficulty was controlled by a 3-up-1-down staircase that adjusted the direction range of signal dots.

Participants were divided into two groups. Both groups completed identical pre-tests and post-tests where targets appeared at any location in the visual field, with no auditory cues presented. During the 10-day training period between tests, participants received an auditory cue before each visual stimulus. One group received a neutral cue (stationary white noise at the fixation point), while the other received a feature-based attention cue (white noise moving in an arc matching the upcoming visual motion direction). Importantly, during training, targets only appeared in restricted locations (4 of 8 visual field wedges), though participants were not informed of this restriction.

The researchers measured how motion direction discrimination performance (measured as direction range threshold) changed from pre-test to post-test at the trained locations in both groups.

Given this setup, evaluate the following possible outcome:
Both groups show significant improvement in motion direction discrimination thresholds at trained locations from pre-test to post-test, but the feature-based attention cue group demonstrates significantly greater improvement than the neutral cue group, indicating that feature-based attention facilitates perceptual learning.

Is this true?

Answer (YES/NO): NO